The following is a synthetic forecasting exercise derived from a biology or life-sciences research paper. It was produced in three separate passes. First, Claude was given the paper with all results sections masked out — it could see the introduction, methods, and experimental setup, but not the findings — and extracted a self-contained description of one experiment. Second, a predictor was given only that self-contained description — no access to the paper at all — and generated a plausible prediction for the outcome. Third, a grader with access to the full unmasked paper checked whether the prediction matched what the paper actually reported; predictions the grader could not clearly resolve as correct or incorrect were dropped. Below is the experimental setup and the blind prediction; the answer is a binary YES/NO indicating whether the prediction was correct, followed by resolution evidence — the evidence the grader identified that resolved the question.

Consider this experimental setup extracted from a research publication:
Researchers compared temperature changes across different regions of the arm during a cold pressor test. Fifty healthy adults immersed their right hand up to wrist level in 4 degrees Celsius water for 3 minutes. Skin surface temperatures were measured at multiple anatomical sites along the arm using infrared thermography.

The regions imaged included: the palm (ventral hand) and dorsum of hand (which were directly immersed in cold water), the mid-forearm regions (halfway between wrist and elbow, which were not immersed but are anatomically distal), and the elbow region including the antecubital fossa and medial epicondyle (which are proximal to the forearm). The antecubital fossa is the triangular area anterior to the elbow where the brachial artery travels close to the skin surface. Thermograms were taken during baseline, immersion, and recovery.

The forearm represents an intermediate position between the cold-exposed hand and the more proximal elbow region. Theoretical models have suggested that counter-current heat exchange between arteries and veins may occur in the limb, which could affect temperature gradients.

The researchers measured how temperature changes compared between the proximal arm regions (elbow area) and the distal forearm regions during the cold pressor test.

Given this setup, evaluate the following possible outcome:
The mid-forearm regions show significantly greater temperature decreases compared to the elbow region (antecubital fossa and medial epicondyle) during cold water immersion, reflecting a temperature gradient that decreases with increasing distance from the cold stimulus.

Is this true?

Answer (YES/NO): NO